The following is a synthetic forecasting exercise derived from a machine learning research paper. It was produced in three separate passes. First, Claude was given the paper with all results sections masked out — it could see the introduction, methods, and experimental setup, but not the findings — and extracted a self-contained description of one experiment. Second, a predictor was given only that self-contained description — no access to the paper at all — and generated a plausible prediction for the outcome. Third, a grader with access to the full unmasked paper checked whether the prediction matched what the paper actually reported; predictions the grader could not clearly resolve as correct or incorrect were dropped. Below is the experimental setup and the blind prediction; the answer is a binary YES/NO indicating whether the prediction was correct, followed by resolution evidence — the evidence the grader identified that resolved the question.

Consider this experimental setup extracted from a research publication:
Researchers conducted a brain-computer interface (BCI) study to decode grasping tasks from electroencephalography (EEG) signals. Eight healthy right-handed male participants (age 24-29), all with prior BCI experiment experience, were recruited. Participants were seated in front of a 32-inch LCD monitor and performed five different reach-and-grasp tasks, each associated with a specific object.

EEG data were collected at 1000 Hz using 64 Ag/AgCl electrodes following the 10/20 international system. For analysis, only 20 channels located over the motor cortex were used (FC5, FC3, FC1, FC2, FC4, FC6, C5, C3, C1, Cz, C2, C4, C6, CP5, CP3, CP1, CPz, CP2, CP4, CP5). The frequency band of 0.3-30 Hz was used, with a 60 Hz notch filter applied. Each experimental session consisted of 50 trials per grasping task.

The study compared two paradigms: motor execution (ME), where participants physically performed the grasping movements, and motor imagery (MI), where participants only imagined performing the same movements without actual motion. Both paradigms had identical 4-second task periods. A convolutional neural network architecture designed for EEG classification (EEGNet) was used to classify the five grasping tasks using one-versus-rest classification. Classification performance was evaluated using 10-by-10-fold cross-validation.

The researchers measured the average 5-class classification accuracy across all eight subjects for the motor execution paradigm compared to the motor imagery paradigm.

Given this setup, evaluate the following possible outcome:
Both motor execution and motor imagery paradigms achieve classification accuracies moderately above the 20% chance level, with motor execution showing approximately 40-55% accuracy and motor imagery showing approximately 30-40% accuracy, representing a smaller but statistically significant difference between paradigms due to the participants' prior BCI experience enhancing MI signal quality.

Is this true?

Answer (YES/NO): NO